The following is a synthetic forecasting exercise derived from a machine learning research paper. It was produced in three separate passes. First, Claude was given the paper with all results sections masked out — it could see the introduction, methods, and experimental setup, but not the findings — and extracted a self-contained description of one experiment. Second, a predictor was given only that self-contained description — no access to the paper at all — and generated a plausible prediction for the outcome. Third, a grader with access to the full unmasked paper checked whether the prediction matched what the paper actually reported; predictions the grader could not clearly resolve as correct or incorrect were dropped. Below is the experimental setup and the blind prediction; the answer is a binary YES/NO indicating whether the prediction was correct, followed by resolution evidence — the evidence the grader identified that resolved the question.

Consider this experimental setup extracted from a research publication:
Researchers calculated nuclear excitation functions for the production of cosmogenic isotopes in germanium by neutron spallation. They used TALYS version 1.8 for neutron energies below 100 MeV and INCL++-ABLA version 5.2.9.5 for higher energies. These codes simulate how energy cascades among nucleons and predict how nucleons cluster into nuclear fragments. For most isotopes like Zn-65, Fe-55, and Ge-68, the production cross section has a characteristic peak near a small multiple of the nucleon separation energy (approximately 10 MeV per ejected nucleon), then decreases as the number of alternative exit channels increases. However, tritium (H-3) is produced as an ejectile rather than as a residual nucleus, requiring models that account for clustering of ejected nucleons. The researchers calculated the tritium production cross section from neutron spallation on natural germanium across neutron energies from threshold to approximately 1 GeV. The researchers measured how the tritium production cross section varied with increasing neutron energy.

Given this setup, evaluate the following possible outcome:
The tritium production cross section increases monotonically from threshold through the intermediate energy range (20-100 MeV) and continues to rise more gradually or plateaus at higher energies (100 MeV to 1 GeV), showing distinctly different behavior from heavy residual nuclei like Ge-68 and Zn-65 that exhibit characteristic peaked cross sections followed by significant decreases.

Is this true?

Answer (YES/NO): YES